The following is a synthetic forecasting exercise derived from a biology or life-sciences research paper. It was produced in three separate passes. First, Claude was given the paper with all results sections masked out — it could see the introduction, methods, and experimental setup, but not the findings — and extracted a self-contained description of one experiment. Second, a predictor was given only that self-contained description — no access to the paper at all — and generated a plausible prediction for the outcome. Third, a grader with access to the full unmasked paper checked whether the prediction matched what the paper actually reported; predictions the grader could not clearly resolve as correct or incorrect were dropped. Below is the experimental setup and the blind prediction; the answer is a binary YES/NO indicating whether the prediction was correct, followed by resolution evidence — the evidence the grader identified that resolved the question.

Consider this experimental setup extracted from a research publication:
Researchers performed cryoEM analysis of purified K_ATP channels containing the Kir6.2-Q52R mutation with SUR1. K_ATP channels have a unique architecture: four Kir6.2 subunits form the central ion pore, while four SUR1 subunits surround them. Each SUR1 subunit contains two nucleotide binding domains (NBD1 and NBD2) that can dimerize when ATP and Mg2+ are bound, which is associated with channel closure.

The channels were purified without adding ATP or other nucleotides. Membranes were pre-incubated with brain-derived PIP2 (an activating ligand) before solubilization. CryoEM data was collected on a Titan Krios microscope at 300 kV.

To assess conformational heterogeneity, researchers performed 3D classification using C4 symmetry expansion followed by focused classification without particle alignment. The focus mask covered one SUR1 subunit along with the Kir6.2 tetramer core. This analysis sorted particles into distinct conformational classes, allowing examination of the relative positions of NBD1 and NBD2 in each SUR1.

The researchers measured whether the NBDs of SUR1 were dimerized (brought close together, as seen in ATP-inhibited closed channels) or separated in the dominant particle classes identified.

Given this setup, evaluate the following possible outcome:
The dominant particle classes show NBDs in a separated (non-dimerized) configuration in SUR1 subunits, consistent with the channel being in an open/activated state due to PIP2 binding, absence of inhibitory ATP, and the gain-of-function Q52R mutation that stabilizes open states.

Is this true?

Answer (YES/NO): YES